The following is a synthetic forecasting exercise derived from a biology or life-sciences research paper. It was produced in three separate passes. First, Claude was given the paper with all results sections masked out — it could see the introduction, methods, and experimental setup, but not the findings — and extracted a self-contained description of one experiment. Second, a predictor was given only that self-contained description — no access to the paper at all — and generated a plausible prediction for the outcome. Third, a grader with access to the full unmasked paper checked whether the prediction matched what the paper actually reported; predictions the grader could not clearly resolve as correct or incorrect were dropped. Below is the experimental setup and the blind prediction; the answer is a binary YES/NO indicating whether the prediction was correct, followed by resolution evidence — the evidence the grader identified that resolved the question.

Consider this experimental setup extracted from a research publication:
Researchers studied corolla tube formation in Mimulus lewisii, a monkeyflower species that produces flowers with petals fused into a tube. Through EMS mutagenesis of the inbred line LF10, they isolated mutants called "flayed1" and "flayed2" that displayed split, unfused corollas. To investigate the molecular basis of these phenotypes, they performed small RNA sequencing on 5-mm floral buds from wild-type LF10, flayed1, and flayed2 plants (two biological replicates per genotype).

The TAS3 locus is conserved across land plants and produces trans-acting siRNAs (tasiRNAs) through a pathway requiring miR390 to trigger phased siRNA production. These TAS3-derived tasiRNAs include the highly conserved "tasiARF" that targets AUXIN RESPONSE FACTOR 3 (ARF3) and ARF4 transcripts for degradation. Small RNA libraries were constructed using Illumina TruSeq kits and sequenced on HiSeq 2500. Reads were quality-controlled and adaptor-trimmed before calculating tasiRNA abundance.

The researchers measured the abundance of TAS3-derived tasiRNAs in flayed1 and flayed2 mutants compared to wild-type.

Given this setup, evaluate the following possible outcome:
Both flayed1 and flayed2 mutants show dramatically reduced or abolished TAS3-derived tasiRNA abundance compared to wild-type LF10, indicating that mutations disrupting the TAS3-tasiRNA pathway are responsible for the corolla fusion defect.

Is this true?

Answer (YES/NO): YES